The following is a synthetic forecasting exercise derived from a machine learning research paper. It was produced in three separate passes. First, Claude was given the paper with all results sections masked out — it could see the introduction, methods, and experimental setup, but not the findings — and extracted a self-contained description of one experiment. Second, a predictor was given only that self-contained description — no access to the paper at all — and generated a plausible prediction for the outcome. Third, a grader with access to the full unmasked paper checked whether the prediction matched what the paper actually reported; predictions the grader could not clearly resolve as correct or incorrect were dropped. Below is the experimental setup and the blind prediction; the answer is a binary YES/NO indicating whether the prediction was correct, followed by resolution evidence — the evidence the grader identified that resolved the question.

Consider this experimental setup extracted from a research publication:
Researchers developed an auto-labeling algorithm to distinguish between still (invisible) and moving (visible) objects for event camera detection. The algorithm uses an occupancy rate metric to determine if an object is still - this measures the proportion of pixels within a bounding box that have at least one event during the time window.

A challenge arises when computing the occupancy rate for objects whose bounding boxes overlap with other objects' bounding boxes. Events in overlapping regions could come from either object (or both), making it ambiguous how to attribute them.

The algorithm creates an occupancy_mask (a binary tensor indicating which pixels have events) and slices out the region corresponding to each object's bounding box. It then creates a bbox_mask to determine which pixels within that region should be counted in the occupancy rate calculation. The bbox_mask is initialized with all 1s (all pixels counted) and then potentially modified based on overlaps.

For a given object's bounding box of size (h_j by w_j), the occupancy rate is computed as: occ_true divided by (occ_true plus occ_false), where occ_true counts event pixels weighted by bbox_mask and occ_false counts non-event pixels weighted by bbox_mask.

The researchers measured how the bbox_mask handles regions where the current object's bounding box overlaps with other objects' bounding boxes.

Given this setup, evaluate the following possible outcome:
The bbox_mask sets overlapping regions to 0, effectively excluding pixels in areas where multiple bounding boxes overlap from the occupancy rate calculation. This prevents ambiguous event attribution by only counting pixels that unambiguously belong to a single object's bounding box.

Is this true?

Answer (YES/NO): YES